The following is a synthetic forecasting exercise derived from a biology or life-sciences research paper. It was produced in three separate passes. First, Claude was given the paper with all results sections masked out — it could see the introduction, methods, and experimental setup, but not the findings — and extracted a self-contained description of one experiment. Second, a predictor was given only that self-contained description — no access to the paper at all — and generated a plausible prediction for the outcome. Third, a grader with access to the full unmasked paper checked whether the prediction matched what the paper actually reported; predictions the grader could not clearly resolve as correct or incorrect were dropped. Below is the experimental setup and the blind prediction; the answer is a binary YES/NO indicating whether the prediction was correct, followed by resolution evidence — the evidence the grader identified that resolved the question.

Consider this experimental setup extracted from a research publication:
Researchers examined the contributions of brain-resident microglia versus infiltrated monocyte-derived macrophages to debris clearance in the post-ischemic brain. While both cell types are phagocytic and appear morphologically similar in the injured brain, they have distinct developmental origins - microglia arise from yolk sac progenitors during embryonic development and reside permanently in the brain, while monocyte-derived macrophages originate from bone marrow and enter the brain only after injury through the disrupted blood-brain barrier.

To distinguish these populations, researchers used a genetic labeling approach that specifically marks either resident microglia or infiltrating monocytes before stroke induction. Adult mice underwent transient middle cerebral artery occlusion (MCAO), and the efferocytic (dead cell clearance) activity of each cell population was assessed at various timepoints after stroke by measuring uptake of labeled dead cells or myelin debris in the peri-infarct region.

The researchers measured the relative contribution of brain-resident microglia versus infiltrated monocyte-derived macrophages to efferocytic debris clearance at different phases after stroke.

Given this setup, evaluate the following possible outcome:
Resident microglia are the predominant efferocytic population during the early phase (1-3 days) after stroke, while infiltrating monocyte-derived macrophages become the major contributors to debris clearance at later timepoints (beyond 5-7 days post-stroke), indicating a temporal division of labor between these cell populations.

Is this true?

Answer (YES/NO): NO